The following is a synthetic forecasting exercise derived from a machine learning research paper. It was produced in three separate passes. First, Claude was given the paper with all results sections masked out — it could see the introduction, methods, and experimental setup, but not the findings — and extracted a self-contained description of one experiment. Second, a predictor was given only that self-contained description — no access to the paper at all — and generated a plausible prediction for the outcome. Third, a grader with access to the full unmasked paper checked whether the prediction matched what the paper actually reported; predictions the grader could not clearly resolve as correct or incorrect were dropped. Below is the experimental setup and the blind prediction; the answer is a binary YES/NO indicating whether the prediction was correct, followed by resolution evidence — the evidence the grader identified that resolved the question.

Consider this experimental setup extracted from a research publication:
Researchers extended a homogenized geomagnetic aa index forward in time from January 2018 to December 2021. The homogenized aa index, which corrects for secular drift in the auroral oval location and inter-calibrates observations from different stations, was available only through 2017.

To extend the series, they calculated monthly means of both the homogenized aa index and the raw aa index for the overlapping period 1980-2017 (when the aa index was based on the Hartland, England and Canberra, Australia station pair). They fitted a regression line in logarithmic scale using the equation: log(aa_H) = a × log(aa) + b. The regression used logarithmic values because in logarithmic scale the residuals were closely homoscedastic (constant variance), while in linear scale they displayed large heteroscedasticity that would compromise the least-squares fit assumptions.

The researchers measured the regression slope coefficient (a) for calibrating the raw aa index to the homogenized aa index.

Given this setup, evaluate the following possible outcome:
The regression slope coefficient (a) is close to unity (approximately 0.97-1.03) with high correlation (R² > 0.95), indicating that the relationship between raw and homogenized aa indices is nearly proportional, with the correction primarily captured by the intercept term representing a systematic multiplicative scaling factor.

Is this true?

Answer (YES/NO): NO